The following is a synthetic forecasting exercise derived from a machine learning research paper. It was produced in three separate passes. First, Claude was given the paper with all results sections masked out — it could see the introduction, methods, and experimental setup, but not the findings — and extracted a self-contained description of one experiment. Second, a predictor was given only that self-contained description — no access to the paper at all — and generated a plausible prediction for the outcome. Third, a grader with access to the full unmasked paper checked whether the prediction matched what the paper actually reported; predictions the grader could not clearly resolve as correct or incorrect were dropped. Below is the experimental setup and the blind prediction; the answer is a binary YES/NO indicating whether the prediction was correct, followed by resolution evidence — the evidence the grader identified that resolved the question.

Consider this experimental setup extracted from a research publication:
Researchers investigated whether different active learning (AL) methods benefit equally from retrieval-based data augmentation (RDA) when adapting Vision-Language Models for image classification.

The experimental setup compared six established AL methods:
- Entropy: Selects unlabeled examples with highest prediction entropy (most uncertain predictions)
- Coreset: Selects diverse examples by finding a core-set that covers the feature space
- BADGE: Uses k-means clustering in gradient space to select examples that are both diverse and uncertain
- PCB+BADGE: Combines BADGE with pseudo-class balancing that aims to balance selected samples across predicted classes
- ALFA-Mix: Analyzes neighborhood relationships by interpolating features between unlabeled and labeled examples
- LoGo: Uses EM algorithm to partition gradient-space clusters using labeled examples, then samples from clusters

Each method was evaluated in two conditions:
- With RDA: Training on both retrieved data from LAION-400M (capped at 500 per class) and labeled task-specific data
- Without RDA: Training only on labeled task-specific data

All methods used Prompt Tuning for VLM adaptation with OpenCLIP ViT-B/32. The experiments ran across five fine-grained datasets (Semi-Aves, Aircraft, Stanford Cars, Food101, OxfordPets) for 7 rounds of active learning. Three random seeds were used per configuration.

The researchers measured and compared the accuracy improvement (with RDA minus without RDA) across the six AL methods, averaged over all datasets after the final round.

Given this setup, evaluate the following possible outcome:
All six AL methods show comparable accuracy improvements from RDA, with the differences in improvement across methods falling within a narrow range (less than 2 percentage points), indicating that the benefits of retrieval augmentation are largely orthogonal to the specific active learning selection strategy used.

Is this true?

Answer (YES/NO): NO